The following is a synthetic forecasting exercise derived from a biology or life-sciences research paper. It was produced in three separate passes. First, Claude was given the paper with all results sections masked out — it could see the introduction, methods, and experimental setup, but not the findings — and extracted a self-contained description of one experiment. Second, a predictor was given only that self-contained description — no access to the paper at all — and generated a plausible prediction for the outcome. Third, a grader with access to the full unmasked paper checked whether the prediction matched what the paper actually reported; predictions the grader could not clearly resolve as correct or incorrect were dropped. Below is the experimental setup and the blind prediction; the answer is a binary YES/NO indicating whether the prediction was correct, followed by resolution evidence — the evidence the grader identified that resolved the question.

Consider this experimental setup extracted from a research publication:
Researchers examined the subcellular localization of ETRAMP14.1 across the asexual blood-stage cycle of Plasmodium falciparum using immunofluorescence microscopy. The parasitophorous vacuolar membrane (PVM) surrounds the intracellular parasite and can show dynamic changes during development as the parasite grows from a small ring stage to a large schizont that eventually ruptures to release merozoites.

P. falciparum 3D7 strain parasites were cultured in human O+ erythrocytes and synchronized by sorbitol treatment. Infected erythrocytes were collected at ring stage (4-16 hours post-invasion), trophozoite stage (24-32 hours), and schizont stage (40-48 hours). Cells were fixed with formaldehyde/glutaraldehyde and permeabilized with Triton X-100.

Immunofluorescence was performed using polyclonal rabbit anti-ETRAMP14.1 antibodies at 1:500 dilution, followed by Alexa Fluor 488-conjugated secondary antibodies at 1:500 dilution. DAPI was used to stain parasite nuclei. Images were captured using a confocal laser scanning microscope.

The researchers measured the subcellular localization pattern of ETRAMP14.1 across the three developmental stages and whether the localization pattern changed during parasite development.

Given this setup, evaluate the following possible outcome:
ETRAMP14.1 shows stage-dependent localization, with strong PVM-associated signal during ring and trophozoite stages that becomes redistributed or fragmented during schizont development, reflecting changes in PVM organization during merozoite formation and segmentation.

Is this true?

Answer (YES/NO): NO